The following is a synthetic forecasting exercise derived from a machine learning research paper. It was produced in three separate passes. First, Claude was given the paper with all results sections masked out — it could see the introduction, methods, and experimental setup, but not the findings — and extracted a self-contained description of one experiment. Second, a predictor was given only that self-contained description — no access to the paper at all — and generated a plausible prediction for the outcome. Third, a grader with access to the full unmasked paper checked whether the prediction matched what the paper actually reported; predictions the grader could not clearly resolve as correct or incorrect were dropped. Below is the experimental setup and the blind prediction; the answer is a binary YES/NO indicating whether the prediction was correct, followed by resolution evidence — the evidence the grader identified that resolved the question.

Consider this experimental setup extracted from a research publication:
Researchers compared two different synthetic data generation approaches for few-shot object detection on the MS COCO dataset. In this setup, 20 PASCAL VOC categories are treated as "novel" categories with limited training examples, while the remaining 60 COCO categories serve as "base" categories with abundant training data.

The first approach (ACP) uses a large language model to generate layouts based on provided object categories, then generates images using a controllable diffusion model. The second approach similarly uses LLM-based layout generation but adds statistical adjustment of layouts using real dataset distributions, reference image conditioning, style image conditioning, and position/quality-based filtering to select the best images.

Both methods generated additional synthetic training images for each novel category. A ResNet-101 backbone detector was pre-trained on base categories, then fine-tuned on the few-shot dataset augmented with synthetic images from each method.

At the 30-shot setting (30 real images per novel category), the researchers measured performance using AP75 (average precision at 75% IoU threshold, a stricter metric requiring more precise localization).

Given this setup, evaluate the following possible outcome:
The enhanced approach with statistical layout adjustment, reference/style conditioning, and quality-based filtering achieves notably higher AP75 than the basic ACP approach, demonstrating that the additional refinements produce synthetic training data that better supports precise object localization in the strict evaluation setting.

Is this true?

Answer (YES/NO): NO